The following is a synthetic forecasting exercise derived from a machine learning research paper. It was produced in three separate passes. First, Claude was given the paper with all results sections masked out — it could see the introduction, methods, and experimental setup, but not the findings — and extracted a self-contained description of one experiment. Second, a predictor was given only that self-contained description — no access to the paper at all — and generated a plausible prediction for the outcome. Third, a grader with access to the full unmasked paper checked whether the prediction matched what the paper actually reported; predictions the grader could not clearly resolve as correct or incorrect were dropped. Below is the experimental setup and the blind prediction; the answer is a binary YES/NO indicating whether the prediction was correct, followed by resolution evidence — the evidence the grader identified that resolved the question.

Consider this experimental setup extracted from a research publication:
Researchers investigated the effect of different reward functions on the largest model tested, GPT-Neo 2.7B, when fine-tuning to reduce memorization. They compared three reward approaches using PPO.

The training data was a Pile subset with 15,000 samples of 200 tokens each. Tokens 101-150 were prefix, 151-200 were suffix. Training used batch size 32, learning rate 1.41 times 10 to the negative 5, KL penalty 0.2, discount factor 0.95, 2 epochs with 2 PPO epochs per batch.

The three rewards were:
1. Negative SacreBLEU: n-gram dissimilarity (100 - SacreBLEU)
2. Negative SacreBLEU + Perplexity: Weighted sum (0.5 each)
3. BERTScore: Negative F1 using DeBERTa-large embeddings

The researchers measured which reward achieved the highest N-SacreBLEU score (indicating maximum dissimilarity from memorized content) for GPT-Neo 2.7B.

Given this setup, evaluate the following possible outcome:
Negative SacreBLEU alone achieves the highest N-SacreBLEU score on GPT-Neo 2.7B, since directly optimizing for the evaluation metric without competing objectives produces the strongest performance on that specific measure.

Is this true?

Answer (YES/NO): NO